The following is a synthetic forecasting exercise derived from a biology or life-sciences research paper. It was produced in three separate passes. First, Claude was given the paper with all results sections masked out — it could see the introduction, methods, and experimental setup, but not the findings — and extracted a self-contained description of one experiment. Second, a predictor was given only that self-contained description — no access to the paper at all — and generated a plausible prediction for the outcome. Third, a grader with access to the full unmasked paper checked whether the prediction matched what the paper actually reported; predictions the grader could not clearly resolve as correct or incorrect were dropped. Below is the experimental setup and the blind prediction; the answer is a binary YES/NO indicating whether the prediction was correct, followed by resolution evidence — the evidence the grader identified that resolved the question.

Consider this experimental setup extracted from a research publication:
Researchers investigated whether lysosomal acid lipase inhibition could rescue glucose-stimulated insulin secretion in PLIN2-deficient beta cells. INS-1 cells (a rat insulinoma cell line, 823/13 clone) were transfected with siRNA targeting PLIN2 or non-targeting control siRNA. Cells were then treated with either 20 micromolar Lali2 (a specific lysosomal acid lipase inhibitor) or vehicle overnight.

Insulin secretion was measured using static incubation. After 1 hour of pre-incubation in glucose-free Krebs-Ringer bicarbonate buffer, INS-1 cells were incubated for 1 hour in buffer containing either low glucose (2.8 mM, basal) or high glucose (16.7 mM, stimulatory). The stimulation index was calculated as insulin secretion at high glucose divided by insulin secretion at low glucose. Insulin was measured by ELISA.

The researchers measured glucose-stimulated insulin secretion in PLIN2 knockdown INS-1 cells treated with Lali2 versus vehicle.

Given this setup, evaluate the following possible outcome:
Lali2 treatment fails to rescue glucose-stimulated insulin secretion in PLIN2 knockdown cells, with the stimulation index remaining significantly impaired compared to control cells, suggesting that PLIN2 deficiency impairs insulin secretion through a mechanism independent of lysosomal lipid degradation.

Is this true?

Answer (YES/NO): NO